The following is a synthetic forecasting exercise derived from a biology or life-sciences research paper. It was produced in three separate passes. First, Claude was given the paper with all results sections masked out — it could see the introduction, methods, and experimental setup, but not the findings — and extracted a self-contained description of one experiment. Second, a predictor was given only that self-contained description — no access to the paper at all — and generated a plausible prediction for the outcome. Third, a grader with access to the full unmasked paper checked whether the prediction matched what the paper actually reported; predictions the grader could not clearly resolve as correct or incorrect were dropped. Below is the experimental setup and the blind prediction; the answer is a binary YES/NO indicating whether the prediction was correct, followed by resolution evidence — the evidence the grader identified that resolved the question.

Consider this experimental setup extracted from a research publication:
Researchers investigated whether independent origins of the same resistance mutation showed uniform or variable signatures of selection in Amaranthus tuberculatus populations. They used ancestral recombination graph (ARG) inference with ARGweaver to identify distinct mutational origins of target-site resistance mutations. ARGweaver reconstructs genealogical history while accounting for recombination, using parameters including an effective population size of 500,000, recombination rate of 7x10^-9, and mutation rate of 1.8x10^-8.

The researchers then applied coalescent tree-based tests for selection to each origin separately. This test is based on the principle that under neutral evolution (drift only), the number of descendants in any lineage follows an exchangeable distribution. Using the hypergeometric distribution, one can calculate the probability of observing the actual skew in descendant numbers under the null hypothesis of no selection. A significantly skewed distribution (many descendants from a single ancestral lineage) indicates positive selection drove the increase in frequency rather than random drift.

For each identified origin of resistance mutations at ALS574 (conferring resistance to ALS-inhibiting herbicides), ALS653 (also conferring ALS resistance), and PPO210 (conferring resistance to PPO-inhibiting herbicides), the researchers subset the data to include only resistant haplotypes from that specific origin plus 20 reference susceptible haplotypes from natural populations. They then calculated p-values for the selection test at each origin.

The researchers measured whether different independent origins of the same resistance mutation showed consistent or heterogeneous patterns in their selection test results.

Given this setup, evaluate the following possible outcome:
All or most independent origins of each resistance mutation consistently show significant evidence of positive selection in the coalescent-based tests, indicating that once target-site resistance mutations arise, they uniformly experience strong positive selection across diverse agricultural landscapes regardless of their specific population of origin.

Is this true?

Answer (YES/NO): NO